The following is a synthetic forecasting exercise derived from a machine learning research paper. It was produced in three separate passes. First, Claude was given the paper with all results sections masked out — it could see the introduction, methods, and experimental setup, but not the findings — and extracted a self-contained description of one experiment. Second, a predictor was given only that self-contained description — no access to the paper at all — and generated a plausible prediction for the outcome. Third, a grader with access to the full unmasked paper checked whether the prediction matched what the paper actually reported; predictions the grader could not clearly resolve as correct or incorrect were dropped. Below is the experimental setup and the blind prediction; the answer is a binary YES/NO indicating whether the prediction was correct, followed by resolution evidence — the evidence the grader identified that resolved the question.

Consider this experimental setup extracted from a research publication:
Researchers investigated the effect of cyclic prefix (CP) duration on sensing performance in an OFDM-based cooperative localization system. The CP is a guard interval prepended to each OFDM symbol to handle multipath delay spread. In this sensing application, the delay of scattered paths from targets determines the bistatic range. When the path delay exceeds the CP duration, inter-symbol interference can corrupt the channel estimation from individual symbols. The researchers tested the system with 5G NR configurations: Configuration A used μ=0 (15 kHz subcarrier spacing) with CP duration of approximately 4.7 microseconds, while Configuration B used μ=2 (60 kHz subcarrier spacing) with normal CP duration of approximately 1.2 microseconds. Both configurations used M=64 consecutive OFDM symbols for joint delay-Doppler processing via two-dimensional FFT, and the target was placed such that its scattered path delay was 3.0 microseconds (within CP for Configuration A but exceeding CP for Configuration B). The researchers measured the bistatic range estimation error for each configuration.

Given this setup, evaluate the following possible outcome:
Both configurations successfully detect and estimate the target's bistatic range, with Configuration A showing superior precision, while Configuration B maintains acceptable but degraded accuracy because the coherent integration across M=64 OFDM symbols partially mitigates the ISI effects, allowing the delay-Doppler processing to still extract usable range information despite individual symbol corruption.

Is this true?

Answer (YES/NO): NO